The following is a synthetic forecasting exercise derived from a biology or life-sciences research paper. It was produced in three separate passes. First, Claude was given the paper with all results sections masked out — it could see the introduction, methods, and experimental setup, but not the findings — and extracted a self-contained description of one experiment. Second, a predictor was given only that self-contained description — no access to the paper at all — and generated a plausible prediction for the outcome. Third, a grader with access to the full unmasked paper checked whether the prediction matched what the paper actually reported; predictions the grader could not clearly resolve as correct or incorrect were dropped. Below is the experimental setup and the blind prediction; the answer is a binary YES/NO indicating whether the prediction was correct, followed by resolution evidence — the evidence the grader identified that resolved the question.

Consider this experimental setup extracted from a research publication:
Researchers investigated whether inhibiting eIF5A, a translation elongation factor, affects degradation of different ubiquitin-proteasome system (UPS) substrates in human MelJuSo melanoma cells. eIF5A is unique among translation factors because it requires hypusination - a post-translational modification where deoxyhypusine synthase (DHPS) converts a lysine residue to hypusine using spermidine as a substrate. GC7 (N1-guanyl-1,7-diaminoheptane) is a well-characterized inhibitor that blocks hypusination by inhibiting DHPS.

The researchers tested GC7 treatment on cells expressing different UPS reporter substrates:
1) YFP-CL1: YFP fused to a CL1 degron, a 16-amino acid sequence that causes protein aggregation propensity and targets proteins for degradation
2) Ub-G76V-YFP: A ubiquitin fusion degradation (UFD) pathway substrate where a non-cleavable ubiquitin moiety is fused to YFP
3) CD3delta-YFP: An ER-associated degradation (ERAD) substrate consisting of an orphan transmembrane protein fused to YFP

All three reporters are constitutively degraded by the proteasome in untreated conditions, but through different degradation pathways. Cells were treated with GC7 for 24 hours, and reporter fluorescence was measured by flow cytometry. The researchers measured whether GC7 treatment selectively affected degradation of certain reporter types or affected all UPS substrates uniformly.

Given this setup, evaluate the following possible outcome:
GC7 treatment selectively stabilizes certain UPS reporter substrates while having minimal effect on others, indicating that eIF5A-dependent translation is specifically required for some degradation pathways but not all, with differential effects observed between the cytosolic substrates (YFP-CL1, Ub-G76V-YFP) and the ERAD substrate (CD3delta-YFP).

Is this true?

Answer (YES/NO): NO